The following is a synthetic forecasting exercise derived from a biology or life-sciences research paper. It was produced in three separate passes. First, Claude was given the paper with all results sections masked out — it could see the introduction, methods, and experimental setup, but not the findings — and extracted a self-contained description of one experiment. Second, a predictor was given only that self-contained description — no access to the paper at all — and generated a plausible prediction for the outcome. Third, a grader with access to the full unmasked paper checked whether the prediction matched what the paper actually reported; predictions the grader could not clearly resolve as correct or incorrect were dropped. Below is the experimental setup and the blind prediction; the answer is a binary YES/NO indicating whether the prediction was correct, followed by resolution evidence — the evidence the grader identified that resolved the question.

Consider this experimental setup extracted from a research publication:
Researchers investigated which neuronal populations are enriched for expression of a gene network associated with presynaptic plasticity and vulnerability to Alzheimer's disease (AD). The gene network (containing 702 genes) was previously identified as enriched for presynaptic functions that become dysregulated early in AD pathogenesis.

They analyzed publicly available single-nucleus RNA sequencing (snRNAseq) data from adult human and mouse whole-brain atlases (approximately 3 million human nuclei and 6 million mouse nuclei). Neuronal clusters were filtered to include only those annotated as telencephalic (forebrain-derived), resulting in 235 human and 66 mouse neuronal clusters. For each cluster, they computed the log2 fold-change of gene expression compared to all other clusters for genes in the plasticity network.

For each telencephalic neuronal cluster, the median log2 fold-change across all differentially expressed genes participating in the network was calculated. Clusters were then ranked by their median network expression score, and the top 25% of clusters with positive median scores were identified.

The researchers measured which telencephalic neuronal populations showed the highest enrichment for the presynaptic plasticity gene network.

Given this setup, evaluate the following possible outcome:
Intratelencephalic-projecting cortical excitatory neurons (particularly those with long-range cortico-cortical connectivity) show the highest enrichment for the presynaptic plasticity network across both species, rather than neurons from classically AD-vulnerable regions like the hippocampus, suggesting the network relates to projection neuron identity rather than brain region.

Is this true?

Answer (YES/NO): NO